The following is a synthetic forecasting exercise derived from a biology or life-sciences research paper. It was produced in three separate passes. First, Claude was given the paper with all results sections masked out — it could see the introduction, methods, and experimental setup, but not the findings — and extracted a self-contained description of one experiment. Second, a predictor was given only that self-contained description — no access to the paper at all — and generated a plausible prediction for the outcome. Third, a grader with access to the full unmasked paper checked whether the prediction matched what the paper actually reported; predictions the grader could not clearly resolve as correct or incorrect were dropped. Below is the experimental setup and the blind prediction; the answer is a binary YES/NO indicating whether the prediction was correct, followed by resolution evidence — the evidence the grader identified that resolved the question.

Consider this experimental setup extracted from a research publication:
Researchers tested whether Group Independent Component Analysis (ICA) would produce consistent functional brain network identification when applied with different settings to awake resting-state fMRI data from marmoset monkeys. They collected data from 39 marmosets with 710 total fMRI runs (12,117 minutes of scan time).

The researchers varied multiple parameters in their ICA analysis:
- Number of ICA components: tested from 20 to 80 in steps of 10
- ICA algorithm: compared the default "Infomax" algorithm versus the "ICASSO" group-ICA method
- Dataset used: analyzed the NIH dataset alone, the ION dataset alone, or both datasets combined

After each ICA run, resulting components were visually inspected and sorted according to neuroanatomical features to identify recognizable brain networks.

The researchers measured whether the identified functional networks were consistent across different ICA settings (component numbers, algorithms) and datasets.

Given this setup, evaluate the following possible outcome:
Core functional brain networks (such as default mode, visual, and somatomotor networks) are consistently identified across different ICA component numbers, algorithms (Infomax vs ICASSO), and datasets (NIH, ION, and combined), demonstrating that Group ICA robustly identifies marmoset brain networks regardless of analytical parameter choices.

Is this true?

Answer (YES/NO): YES